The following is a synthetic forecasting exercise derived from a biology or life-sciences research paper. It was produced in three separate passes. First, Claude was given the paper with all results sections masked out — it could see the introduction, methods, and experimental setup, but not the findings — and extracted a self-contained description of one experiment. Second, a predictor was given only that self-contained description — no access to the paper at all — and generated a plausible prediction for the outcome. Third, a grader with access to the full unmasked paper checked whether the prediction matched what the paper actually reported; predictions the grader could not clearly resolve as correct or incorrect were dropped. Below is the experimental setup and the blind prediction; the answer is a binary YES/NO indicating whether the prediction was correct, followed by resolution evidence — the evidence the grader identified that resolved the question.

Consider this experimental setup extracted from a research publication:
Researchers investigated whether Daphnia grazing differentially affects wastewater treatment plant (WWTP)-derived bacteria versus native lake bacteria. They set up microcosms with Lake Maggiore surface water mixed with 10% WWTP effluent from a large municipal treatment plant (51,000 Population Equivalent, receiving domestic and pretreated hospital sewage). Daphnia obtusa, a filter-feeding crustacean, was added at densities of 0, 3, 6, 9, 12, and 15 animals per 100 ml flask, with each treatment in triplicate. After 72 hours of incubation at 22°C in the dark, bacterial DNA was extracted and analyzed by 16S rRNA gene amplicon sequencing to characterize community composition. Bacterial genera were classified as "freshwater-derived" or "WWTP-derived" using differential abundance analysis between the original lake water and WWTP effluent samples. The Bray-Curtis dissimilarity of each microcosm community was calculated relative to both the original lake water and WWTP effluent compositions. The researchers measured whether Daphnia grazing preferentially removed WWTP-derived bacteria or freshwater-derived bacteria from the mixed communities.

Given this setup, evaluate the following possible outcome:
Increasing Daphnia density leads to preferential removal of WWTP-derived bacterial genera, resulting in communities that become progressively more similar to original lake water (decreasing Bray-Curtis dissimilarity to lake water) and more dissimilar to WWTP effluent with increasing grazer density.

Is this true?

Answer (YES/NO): NO